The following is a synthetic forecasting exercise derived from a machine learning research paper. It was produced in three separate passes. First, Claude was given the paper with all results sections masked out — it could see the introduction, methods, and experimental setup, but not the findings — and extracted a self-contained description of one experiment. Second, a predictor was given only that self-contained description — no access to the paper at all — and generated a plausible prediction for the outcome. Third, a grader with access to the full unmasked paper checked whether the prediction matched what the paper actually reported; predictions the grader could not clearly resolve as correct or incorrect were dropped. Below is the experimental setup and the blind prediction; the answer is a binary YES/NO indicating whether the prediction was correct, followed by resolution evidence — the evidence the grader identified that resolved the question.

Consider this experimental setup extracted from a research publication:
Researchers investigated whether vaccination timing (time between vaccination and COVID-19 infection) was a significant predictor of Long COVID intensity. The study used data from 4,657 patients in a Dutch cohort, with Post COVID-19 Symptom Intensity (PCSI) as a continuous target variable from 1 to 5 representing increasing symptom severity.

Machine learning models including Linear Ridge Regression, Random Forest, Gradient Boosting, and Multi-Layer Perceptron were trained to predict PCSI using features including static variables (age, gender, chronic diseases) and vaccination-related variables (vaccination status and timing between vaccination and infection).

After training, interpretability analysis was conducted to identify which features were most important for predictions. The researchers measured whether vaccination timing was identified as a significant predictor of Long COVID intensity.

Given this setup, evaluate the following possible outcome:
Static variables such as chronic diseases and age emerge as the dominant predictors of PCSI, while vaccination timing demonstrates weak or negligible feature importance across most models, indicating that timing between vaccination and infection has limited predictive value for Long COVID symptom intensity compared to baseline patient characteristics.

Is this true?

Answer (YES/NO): NO